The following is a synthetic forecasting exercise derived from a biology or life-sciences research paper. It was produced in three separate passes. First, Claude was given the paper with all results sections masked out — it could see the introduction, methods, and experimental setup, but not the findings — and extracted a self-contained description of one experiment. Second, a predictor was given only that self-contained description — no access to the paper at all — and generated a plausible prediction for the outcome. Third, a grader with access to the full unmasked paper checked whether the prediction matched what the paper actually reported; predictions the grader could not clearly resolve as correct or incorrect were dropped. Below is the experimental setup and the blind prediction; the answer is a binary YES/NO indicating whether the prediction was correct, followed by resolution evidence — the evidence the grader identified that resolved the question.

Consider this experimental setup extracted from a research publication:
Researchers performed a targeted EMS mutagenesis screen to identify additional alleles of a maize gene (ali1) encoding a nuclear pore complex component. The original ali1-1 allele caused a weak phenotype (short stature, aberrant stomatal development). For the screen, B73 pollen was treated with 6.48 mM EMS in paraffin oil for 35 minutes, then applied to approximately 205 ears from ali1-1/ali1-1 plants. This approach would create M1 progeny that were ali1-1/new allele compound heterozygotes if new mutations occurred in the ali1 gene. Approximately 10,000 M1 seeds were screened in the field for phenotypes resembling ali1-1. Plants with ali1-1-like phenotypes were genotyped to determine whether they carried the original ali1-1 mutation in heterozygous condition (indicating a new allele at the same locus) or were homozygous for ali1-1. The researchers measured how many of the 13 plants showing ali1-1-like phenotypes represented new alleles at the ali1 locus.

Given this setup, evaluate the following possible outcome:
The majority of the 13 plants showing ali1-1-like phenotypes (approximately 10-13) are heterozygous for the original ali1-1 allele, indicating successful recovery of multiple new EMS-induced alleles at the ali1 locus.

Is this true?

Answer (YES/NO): NO